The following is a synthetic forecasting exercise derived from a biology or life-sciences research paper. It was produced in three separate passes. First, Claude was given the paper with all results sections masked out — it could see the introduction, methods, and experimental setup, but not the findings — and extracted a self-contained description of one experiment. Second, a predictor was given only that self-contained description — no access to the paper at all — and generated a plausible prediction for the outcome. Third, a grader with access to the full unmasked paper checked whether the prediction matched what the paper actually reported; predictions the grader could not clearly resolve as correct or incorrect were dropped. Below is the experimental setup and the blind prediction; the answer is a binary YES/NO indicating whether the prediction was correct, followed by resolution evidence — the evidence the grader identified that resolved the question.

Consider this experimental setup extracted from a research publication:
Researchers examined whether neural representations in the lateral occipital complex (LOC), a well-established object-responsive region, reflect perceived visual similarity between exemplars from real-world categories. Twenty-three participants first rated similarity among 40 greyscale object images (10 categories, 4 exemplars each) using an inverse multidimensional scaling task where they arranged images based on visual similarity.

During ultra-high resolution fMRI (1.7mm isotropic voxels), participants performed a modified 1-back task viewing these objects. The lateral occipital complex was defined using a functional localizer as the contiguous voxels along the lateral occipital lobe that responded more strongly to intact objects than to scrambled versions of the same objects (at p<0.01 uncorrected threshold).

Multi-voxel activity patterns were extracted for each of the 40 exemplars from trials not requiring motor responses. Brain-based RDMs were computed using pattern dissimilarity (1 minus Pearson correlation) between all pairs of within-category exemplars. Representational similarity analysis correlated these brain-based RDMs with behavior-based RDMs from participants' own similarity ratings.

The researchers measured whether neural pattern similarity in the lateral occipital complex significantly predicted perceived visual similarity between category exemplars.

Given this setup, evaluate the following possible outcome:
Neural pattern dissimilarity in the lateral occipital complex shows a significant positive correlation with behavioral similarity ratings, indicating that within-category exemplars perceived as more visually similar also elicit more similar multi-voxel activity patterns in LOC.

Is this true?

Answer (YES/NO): YES